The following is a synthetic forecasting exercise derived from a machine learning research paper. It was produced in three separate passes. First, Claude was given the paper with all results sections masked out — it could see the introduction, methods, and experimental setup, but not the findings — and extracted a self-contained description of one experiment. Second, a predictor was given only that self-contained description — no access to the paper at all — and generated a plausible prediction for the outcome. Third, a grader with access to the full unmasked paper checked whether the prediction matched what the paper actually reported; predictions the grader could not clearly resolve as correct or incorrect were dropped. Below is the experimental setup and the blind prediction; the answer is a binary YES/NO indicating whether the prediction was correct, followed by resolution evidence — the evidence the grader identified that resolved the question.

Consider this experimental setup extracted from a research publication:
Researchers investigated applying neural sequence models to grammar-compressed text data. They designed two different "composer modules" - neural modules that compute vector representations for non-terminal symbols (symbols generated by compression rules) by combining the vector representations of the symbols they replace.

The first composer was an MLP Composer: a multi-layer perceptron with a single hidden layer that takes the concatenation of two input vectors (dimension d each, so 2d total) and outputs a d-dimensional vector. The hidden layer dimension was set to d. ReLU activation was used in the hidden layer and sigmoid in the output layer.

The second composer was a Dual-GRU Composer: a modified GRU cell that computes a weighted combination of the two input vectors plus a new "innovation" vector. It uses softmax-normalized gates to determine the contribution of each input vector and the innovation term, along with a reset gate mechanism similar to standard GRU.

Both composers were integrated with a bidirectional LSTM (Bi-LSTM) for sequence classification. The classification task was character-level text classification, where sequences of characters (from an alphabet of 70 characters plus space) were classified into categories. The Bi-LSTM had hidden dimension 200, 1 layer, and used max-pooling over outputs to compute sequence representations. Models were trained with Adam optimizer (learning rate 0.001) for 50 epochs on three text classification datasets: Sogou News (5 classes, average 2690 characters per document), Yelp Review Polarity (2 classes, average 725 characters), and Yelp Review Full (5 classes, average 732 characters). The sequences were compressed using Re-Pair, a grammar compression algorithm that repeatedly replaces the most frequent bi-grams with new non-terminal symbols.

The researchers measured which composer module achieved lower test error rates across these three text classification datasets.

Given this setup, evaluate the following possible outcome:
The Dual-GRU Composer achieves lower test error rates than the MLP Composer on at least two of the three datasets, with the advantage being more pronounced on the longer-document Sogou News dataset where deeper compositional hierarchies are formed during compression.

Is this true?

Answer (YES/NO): YES